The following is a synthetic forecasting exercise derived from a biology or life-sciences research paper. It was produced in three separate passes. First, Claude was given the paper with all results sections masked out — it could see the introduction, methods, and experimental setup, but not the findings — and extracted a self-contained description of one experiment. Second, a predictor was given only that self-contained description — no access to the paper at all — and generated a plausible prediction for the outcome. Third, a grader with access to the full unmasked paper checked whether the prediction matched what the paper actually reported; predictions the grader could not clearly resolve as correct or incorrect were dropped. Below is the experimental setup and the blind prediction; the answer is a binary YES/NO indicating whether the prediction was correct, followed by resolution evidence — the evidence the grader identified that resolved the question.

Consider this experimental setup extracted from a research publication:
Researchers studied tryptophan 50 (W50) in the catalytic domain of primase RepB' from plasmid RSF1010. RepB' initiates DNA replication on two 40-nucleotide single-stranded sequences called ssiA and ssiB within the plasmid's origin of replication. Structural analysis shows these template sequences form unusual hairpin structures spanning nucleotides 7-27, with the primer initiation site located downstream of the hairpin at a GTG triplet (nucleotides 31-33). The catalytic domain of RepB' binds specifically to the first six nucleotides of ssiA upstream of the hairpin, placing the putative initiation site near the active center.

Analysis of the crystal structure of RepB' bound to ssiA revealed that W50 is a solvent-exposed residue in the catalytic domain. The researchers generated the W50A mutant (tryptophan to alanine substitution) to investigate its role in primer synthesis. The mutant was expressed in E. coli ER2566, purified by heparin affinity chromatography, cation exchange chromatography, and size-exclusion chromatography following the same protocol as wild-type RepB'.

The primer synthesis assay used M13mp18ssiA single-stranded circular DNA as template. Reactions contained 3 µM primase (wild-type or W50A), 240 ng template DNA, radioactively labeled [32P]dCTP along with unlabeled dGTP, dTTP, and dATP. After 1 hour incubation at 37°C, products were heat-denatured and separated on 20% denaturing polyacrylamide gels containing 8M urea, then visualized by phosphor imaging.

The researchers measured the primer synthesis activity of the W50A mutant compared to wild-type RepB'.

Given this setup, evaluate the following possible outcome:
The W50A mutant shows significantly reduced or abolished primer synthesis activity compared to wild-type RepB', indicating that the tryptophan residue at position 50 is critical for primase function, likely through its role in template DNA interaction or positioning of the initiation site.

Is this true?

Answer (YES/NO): NO